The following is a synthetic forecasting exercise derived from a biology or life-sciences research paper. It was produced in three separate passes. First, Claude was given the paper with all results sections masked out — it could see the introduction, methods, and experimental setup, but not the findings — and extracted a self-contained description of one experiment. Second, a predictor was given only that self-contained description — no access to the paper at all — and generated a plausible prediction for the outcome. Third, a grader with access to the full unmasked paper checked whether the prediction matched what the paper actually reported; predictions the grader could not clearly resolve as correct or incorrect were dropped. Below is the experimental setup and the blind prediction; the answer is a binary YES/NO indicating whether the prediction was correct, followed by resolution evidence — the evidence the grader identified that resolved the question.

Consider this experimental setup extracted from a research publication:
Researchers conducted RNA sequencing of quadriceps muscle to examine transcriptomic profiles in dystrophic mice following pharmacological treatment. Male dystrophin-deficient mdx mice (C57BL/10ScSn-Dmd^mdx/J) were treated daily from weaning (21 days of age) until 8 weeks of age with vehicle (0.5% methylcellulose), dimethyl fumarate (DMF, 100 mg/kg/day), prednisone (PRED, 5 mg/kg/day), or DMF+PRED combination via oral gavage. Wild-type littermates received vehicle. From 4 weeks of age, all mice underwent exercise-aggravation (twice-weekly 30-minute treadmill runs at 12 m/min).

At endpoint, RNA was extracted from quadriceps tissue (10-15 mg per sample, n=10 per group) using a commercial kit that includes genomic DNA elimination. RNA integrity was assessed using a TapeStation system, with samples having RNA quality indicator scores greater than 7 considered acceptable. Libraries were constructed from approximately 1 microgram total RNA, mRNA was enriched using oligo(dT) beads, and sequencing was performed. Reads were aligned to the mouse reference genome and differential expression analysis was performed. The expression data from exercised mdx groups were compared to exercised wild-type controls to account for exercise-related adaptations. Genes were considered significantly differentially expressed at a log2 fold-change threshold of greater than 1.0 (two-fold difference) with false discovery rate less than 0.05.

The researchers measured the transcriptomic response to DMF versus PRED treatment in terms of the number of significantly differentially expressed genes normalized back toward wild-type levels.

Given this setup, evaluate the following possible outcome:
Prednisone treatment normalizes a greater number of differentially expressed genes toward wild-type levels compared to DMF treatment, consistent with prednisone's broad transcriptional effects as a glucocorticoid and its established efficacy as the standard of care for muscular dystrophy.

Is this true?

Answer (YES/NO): NO